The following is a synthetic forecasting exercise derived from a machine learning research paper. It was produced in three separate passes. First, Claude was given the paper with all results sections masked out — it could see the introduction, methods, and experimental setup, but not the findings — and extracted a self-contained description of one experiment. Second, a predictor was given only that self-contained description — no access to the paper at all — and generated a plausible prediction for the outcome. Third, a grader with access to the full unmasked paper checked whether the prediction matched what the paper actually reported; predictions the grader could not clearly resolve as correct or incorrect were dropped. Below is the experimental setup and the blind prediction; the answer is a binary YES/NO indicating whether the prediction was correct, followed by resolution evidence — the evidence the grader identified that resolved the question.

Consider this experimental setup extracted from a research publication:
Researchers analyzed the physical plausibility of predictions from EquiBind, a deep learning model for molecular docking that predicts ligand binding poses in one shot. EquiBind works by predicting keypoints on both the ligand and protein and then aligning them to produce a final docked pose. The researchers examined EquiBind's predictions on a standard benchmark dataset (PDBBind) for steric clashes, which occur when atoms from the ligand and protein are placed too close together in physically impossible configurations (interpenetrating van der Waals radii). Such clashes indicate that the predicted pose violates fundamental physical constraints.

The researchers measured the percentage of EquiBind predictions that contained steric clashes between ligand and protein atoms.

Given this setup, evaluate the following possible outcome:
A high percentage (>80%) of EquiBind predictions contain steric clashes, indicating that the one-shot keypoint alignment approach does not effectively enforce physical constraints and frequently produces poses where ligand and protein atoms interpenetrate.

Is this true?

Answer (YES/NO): NO